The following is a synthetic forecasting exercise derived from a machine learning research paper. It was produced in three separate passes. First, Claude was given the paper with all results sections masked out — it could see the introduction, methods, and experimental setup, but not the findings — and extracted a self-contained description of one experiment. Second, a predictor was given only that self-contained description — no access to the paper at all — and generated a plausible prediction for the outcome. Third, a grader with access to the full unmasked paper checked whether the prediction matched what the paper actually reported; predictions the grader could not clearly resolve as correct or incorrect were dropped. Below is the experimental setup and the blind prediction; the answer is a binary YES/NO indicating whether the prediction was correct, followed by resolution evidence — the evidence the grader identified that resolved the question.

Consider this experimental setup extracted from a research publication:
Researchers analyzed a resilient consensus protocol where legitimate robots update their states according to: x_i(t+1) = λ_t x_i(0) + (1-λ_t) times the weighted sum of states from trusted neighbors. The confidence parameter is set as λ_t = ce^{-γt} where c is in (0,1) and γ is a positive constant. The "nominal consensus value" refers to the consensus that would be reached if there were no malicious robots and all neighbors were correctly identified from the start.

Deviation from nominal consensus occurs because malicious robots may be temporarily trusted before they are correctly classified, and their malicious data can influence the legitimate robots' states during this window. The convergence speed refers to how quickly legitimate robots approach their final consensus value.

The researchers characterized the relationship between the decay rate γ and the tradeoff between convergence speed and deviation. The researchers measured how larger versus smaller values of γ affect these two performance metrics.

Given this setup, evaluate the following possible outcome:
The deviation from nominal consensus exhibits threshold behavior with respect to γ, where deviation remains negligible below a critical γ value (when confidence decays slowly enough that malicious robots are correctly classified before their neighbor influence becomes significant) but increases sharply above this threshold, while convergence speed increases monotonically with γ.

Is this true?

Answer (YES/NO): NO